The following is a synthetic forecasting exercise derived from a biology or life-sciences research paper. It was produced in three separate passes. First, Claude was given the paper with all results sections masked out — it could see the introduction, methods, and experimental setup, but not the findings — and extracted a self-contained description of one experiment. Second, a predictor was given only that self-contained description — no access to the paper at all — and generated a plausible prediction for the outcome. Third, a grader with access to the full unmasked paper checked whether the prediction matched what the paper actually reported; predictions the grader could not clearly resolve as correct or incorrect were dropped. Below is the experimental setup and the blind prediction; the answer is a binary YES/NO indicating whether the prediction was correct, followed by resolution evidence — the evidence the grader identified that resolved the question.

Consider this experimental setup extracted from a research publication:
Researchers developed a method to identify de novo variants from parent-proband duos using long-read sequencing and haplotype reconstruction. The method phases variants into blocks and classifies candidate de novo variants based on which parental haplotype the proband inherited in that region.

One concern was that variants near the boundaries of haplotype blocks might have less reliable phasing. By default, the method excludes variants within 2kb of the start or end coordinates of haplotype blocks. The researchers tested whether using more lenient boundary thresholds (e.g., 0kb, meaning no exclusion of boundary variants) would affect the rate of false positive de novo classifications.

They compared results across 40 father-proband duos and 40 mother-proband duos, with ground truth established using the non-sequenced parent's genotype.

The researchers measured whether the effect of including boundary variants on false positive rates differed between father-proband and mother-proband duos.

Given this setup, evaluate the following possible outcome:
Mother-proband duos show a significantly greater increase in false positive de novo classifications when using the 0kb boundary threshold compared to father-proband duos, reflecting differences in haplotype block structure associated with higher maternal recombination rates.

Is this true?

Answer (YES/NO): YES